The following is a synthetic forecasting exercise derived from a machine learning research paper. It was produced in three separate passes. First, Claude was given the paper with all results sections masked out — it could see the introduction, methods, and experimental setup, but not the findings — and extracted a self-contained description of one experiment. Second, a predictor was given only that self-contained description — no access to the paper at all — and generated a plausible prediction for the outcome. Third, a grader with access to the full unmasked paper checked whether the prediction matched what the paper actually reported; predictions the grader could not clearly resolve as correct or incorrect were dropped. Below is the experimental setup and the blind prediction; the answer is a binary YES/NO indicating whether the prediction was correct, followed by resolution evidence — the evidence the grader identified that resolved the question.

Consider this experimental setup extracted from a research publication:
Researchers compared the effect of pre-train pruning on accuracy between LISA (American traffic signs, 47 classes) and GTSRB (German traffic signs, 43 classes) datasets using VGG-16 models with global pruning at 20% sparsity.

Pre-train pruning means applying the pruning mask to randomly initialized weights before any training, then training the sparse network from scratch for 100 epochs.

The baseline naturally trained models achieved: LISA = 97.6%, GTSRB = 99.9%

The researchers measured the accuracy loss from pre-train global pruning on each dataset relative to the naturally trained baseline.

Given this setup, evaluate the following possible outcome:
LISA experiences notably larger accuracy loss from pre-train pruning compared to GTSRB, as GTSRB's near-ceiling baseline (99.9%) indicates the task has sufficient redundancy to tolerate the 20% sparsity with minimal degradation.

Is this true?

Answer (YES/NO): YES